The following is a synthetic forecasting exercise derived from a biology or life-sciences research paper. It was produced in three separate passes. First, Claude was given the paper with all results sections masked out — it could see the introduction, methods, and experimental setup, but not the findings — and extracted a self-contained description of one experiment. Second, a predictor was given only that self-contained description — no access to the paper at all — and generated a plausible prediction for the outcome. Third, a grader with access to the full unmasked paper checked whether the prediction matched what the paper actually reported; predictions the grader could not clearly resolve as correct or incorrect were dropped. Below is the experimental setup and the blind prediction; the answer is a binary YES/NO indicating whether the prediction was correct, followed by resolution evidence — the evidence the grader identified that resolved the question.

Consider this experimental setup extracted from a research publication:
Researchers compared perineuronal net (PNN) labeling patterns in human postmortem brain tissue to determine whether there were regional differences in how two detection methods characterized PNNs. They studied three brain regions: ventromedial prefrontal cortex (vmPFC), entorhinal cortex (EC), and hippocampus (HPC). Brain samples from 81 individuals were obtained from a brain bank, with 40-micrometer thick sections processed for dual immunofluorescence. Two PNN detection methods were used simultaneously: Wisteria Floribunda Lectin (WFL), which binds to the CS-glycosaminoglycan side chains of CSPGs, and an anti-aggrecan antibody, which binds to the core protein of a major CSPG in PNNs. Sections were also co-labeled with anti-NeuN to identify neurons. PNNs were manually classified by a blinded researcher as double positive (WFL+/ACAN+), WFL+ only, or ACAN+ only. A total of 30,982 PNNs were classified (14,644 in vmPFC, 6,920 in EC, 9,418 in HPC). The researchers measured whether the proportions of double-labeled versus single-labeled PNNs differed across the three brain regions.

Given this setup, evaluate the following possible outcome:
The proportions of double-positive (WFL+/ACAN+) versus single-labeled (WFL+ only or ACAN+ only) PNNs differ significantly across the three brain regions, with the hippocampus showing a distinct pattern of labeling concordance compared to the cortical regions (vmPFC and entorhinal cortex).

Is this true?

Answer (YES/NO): YES